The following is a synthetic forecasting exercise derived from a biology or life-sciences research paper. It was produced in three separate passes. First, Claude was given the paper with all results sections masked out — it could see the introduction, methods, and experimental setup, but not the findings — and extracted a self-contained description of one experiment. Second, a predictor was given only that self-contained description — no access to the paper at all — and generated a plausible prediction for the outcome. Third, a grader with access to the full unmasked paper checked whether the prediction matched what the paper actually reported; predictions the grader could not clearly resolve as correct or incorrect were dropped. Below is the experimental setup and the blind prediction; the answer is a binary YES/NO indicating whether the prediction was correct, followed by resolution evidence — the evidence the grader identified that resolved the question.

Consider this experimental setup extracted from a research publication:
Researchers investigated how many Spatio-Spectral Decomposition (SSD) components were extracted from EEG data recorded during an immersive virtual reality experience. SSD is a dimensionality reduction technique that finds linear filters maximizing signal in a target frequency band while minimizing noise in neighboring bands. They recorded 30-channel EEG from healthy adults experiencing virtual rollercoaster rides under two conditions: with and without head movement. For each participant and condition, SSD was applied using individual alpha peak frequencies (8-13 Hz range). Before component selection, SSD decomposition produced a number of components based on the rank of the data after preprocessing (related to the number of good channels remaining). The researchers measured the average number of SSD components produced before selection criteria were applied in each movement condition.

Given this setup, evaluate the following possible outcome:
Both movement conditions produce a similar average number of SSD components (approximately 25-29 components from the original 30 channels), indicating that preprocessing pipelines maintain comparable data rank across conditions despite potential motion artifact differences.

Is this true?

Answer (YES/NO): NO